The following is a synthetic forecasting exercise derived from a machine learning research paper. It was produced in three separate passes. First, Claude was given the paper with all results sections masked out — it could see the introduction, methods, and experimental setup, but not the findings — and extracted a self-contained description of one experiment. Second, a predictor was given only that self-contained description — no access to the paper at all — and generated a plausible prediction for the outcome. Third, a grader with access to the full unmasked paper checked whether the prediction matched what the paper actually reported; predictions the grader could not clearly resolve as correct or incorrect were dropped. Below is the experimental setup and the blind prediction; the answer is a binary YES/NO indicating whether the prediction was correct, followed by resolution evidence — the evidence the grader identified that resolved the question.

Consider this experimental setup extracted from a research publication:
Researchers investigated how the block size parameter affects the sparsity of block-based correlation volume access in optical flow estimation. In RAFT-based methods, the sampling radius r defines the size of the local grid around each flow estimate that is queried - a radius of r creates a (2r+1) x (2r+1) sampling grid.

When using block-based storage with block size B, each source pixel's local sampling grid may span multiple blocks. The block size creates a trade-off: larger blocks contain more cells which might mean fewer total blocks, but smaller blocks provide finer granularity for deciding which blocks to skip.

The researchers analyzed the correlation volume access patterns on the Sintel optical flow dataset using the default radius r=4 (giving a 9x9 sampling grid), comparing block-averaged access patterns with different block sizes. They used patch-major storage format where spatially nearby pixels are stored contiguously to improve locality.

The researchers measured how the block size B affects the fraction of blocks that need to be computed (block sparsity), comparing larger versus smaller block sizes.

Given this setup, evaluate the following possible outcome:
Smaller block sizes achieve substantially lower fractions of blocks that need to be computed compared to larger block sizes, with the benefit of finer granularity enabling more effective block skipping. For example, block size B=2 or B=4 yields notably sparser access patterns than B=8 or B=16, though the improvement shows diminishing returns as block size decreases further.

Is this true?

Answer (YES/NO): YES